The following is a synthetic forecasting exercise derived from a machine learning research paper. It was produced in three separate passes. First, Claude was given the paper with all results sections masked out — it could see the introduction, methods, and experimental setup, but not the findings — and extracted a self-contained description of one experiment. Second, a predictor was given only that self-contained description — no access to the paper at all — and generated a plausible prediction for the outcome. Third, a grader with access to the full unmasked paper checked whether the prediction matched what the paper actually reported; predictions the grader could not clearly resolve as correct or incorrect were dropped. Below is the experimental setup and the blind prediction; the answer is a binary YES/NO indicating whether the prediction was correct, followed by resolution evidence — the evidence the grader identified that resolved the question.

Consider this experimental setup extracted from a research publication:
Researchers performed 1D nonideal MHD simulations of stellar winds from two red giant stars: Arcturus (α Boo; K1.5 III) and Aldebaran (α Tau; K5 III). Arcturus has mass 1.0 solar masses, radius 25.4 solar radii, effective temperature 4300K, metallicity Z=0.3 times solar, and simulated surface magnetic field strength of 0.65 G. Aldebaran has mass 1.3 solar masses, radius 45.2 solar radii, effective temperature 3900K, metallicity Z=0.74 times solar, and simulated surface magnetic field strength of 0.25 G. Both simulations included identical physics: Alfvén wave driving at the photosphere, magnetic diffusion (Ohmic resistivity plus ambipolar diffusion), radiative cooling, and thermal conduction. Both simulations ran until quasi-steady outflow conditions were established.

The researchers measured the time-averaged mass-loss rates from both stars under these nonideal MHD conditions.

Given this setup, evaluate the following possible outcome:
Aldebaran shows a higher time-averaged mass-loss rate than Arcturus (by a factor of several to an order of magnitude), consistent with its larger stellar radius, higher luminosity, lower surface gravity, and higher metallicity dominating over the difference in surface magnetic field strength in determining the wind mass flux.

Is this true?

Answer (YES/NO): NO